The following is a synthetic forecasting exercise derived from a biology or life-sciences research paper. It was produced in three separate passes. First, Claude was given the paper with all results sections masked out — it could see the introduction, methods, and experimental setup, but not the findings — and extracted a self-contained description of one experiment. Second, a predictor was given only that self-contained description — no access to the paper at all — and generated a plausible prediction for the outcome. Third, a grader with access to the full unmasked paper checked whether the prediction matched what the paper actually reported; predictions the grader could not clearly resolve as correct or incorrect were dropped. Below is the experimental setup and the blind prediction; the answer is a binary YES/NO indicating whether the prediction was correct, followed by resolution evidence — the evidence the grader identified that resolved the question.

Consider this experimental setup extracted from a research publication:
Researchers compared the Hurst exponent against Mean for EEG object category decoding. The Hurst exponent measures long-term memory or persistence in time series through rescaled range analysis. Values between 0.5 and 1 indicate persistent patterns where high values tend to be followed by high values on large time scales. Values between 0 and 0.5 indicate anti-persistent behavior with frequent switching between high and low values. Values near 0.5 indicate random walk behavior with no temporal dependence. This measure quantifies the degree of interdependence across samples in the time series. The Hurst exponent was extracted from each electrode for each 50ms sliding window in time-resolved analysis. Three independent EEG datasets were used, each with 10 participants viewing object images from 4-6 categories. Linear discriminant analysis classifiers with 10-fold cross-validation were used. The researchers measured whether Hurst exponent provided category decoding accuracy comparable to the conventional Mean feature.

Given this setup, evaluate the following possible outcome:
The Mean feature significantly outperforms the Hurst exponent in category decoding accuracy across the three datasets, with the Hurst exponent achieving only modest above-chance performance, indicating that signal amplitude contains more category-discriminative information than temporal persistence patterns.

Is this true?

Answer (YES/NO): YES